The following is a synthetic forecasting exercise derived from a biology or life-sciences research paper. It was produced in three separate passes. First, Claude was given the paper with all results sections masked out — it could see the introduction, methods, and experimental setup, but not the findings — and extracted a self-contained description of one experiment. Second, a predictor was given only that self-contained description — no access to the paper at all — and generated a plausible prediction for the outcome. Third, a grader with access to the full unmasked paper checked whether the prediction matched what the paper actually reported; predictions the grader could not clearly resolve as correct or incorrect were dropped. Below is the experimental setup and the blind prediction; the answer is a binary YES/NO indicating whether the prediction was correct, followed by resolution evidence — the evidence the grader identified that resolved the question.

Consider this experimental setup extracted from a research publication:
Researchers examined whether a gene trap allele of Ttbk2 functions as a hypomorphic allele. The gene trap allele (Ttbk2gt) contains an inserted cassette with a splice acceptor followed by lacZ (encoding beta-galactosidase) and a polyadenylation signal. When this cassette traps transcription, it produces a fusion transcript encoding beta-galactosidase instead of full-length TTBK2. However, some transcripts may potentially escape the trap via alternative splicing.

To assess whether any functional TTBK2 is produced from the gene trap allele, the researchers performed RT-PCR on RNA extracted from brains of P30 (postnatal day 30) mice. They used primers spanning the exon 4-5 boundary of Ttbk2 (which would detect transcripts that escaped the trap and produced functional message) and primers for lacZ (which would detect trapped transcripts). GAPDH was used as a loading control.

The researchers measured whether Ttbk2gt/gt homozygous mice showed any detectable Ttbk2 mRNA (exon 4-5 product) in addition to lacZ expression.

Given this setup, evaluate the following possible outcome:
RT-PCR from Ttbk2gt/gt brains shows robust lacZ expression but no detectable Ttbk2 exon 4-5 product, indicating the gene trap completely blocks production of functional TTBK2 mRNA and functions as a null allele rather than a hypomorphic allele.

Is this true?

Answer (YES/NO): NO